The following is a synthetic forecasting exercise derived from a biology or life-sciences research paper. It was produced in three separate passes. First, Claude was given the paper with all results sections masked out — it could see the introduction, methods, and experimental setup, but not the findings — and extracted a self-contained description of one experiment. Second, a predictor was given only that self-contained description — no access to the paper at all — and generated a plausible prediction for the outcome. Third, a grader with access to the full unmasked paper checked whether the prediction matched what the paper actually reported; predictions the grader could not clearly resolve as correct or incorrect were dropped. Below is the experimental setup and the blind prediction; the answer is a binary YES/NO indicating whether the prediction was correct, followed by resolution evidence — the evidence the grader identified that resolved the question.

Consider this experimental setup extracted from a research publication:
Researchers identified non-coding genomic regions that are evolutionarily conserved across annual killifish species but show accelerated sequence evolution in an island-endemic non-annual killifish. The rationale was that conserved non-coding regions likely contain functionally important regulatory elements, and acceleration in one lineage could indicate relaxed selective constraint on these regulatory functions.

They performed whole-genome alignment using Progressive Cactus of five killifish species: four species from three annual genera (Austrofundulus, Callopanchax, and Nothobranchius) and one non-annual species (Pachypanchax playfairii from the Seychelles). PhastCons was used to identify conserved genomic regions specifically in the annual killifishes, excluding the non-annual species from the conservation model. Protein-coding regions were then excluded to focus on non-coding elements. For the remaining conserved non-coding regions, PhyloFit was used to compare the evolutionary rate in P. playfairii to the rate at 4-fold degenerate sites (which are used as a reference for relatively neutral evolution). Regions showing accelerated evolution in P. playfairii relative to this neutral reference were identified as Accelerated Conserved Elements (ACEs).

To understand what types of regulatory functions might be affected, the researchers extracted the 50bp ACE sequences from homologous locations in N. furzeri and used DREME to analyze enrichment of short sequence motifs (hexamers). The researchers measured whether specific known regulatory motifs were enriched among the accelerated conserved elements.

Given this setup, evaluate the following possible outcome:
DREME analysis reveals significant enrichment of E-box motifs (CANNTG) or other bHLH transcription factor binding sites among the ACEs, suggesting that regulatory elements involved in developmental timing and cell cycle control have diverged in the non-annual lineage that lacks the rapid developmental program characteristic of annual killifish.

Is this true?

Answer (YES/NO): YES